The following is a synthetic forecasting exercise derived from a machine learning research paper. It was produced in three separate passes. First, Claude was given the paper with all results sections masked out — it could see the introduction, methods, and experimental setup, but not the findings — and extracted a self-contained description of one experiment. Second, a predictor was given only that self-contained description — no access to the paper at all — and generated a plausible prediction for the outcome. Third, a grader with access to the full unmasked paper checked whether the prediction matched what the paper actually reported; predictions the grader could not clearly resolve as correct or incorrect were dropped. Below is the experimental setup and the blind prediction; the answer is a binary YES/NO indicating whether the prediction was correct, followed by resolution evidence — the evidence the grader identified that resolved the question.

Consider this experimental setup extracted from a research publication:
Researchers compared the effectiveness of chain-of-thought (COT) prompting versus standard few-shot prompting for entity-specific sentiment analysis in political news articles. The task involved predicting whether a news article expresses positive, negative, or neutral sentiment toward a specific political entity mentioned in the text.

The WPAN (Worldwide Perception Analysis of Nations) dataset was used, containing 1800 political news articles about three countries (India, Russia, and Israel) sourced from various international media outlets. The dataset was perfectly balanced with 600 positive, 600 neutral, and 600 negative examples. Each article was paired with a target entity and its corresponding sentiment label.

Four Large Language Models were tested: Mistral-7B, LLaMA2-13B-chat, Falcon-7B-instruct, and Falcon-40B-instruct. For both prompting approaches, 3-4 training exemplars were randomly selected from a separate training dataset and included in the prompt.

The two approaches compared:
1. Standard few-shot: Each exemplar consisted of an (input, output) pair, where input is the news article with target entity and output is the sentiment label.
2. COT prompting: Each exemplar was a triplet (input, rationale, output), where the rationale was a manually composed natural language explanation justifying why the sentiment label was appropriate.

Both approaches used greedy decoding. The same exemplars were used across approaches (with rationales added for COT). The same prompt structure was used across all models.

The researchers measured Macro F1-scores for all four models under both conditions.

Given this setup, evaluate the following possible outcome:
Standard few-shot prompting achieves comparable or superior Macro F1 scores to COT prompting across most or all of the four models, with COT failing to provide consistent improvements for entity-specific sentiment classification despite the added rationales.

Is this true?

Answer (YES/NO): YES